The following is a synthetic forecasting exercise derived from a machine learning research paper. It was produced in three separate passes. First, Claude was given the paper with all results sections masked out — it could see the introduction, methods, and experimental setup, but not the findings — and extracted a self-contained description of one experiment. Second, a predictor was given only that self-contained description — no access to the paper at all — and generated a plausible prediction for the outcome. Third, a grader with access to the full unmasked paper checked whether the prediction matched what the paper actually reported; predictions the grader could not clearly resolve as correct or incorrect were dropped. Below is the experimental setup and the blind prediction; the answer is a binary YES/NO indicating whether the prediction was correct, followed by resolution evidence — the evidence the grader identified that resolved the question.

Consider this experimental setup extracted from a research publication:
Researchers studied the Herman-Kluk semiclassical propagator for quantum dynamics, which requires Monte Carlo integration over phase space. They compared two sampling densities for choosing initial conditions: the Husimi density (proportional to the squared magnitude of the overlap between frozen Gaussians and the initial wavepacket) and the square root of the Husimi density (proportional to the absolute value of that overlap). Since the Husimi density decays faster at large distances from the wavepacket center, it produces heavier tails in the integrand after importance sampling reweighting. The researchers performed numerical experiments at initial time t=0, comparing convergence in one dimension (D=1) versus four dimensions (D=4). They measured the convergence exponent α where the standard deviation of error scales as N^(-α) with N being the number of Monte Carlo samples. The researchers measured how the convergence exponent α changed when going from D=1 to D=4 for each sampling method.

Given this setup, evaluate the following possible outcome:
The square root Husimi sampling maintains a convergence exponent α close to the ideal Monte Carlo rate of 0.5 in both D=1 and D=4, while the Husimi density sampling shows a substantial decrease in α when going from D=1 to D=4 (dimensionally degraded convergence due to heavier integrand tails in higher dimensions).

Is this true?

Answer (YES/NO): YES